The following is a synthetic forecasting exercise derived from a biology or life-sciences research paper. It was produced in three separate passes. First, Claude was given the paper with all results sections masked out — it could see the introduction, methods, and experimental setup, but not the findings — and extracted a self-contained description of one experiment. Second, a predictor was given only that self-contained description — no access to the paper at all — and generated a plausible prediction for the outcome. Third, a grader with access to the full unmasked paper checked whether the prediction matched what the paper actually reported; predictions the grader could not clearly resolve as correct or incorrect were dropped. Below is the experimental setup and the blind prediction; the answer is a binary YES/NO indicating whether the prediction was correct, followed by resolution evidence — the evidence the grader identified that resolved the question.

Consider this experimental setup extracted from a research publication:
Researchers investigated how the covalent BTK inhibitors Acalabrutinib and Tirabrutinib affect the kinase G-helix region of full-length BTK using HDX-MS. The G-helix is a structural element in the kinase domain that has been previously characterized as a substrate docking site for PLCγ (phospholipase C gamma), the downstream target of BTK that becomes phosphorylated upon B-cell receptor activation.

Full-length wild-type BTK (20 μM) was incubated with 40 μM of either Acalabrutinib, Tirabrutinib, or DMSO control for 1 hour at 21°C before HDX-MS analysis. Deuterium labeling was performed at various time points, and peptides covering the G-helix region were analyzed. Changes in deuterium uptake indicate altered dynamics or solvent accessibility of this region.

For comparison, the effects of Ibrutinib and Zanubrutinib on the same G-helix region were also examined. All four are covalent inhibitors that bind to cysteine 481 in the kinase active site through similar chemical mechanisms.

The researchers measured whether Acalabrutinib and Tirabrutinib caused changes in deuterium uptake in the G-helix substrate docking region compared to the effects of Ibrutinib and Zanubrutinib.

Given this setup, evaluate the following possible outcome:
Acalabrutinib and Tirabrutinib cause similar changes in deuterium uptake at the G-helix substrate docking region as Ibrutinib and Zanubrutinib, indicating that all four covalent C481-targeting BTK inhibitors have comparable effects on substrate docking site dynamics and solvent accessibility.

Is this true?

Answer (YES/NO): NO